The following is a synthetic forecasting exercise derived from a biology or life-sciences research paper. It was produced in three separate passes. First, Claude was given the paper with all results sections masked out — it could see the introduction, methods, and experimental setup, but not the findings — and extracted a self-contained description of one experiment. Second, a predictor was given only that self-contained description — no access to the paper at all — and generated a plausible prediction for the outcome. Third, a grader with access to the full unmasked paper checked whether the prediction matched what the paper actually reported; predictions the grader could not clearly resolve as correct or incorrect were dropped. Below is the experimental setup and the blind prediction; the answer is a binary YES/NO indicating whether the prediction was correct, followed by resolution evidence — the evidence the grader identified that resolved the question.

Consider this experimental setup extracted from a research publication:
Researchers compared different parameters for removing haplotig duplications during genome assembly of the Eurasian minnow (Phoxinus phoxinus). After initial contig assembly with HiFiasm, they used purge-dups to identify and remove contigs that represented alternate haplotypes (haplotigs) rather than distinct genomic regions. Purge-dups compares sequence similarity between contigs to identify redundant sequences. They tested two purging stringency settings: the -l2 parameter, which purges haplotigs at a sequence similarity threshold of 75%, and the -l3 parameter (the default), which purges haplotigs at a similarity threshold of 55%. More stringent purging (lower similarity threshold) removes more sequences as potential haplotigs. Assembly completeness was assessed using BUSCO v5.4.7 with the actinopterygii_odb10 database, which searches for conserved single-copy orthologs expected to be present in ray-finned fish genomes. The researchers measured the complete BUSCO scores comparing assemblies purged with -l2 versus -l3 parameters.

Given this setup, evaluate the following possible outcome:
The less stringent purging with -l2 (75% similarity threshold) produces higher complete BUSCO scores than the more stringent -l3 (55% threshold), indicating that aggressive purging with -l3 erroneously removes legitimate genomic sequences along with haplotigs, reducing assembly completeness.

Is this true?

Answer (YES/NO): YES